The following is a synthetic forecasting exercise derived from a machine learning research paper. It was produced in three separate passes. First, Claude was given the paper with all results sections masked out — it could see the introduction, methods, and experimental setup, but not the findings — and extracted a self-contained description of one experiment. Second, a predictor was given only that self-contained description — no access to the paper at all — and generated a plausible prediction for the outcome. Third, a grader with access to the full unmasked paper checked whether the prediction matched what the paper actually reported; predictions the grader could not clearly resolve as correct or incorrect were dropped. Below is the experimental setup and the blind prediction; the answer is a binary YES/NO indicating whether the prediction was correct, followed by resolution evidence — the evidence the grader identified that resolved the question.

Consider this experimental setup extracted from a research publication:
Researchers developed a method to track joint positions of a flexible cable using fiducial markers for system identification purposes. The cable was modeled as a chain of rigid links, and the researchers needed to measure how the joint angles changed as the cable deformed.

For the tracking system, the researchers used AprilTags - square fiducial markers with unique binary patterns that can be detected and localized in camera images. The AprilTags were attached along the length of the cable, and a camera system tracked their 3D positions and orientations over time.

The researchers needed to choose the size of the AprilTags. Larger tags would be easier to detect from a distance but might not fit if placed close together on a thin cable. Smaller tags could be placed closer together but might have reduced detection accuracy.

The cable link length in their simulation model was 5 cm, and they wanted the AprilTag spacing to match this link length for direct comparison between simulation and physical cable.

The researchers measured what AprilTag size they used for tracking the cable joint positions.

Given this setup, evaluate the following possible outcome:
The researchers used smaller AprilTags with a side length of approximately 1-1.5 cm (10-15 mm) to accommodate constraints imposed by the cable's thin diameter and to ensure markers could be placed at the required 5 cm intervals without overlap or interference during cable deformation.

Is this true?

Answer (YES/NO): NO